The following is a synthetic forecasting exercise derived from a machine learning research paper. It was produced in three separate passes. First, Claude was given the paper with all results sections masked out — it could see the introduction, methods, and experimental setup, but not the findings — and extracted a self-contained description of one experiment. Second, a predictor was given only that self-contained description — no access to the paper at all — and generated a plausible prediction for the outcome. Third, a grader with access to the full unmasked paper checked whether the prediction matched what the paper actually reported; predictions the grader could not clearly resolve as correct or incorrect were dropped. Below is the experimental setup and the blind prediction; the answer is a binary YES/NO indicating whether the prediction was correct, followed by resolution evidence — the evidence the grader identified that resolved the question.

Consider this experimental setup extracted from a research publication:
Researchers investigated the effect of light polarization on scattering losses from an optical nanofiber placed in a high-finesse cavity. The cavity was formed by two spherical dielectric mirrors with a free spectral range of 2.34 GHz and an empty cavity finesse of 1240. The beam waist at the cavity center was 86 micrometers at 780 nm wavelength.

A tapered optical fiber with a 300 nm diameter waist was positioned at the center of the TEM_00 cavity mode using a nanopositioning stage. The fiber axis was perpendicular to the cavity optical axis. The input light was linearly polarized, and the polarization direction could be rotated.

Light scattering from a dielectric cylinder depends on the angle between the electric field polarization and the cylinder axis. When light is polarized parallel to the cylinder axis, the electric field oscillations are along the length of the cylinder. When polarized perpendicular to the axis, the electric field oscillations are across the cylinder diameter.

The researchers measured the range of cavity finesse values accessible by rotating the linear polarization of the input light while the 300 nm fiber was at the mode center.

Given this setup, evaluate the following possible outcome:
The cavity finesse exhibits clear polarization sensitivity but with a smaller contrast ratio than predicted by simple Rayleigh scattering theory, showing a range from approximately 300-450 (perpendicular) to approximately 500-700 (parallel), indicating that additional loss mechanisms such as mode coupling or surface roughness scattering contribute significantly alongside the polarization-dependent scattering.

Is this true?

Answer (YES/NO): NO